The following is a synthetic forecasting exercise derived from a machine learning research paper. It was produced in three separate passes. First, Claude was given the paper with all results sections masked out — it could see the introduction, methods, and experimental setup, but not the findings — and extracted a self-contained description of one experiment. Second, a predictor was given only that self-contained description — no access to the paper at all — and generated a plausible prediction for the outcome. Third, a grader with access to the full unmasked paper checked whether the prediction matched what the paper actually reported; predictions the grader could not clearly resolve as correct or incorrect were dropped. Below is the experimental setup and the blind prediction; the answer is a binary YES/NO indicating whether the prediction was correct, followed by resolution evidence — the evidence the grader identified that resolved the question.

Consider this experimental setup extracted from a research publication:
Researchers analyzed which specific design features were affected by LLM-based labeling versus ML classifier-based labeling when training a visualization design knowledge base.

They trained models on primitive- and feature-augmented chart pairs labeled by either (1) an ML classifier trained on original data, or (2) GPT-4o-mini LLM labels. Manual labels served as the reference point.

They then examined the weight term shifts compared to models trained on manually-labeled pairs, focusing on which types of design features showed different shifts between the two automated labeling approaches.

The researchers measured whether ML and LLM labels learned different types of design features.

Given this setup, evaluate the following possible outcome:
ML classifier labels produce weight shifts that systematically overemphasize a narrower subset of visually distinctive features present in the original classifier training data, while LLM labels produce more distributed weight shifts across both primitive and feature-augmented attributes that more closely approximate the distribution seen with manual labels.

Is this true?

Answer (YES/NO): NO